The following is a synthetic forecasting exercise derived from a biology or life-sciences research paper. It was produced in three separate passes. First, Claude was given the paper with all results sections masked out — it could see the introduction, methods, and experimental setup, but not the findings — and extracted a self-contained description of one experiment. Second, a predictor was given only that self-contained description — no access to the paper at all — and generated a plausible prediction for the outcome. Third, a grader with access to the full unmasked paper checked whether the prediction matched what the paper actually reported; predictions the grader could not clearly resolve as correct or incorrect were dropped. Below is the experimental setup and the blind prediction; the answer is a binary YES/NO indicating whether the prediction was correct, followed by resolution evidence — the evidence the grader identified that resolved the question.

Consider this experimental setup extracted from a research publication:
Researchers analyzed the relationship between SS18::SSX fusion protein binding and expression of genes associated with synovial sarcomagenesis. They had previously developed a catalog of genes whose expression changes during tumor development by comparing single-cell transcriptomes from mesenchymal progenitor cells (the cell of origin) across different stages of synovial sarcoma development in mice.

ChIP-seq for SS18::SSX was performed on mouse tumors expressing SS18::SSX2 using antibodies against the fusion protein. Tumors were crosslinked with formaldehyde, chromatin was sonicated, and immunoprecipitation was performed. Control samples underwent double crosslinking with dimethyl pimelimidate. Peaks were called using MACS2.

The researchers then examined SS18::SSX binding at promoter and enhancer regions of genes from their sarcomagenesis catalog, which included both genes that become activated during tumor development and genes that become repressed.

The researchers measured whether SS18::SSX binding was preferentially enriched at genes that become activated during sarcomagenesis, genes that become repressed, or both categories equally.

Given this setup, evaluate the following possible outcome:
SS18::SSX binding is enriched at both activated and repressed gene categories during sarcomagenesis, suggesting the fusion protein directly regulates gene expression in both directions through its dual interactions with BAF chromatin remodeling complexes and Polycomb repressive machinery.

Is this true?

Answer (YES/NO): NO